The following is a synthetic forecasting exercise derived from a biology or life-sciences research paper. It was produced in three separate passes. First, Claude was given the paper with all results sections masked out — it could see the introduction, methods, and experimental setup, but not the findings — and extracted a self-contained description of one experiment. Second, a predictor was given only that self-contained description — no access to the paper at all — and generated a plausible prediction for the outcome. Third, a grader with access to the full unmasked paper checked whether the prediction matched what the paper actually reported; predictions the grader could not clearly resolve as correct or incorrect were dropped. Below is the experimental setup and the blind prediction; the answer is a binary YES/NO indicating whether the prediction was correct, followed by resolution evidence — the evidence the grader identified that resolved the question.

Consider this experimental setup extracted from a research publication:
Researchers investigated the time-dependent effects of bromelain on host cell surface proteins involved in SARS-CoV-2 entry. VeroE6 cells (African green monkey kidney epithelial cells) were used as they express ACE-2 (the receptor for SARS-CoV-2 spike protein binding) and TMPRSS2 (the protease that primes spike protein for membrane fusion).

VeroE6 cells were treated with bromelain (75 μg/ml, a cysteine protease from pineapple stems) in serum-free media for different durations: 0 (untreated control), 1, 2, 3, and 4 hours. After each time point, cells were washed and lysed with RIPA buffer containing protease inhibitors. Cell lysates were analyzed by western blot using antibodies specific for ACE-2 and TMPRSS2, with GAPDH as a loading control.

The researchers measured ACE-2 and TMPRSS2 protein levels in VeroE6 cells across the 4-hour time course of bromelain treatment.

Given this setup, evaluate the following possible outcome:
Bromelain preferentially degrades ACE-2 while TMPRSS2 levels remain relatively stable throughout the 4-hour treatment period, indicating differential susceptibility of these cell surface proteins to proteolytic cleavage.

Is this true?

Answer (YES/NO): NO